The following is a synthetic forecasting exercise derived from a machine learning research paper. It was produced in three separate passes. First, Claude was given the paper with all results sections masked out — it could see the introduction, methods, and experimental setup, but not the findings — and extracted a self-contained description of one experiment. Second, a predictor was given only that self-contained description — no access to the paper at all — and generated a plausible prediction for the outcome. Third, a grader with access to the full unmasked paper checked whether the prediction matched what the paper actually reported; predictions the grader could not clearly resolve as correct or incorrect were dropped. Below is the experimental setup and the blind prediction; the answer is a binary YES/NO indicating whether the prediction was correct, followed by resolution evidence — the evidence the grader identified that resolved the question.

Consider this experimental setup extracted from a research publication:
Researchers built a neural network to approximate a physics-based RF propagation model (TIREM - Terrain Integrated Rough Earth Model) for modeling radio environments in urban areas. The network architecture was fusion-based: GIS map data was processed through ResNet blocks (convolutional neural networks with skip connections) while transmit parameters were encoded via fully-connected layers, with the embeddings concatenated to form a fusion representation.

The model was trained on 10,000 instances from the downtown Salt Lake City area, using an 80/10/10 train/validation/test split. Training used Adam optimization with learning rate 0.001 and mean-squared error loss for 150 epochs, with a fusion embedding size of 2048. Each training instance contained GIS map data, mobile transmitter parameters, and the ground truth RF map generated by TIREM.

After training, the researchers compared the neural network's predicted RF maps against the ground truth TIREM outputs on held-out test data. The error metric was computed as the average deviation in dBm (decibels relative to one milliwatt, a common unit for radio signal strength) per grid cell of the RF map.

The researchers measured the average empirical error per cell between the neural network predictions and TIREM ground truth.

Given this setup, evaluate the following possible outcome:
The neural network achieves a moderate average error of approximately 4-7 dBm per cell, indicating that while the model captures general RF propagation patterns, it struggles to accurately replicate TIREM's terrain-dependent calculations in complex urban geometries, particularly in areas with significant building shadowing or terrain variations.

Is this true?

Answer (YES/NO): NO